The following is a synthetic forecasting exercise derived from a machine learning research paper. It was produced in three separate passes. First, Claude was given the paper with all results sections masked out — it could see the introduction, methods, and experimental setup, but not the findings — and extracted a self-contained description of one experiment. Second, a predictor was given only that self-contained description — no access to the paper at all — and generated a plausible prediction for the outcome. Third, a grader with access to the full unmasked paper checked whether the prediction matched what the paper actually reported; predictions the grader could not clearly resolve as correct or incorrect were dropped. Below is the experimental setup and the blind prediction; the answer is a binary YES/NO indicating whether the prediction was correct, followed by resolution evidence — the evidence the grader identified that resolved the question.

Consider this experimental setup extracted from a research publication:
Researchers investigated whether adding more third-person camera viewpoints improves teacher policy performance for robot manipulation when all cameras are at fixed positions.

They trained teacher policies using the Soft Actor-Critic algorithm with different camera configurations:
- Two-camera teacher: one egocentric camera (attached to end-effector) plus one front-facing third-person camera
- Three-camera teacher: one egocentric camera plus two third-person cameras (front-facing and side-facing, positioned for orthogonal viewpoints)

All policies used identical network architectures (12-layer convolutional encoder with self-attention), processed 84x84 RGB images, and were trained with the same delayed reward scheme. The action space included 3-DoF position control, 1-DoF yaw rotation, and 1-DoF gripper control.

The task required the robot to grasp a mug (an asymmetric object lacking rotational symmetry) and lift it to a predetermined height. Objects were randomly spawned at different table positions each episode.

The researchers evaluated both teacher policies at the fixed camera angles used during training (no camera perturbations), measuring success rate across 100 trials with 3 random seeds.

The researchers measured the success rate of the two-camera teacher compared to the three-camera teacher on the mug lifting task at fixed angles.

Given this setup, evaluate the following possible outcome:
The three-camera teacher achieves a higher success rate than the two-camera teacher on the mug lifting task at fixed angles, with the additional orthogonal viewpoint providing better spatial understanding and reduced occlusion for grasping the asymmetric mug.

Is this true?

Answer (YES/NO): YES